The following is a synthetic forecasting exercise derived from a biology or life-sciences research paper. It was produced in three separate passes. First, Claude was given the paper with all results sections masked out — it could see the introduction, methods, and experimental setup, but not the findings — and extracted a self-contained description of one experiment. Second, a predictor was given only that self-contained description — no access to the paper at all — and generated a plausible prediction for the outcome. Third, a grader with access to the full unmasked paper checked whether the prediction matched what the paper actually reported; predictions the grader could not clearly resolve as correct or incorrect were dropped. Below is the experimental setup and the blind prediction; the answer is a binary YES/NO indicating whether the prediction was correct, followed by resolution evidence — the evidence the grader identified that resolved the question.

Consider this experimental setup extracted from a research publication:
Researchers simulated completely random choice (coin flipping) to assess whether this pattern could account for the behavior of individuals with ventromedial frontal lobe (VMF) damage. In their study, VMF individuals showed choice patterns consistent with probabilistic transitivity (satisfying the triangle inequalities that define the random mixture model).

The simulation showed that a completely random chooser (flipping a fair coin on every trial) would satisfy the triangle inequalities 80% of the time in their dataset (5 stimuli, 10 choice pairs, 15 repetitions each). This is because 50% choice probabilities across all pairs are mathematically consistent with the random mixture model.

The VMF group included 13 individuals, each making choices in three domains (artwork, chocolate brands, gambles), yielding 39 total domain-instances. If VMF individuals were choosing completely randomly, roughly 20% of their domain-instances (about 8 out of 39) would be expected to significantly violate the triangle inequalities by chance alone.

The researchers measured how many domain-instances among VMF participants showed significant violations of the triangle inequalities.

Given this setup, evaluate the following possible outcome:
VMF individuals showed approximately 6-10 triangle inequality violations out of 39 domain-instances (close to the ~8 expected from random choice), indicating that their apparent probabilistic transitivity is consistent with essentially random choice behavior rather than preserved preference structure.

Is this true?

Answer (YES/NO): NO